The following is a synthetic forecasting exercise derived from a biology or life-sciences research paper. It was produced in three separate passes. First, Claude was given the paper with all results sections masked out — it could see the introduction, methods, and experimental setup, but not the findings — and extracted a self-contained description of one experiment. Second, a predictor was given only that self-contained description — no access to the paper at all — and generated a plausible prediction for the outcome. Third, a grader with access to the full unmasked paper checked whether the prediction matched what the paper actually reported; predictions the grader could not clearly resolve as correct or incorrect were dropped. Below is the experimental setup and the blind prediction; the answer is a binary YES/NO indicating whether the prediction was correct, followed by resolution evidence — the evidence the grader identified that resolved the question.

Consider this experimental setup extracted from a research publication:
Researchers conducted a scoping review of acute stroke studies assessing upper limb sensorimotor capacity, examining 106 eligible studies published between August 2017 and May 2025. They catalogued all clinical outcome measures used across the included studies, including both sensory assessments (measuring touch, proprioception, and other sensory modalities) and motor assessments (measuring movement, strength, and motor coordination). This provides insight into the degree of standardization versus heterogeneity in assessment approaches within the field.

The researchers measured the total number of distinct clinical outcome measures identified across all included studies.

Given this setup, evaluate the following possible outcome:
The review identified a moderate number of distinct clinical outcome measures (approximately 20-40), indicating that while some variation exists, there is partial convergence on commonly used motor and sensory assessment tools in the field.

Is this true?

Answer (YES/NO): NO